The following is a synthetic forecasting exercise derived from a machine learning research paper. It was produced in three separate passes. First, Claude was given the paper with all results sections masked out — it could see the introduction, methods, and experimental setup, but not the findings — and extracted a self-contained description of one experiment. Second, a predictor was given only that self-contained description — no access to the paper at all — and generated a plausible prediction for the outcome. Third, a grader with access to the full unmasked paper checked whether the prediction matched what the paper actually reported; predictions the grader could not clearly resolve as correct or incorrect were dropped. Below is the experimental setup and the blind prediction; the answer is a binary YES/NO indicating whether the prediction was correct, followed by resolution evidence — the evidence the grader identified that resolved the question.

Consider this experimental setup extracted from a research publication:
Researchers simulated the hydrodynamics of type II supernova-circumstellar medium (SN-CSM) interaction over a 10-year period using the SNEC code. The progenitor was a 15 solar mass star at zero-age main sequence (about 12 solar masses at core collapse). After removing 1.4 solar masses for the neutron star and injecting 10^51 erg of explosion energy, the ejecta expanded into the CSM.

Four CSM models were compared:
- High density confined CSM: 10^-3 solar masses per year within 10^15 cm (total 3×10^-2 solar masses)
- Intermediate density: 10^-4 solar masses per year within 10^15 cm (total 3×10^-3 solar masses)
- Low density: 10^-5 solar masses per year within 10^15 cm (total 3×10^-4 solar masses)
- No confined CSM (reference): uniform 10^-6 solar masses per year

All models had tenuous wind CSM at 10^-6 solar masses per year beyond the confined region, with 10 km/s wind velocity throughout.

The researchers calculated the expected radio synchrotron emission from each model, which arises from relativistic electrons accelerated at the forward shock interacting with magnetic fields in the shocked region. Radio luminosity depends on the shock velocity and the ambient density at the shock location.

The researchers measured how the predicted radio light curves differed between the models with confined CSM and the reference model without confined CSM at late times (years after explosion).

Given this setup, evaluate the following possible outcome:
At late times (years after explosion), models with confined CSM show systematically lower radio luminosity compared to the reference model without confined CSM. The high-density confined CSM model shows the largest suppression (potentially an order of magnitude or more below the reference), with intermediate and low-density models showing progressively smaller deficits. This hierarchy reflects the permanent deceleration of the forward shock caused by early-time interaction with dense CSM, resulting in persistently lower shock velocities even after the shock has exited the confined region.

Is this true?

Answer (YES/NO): NO